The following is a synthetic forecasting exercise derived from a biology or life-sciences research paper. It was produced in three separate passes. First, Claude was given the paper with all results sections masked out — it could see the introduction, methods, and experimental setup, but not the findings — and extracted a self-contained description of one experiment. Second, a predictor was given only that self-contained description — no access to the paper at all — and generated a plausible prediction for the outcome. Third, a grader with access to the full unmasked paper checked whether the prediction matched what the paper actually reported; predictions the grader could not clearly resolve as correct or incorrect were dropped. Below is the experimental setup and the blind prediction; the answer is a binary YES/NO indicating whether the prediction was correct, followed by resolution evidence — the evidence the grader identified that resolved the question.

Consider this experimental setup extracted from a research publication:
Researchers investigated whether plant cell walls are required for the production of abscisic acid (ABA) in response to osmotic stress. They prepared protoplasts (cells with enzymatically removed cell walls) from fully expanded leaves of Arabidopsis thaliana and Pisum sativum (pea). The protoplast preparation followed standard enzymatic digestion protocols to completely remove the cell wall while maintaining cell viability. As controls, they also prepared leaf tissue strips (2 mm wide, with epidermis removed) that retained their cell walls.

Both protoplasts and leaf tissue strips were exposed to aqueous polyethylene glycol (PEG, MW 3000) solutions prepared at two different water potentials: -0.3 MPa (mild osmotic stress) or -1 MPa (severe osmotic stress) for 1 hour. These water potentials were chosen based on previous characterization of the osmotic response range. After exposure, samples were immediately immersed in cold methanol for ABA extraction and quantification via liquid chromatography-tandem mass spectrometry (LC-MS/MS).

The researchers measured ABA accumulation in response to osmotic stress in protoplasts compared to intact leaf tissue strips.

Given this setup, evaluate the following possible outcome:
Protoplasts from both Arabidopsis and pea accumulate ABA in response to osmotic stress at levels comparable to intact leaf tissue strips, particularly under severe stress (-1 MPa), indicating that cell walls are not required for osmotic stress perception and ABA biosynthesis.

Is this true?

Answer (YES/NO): NO